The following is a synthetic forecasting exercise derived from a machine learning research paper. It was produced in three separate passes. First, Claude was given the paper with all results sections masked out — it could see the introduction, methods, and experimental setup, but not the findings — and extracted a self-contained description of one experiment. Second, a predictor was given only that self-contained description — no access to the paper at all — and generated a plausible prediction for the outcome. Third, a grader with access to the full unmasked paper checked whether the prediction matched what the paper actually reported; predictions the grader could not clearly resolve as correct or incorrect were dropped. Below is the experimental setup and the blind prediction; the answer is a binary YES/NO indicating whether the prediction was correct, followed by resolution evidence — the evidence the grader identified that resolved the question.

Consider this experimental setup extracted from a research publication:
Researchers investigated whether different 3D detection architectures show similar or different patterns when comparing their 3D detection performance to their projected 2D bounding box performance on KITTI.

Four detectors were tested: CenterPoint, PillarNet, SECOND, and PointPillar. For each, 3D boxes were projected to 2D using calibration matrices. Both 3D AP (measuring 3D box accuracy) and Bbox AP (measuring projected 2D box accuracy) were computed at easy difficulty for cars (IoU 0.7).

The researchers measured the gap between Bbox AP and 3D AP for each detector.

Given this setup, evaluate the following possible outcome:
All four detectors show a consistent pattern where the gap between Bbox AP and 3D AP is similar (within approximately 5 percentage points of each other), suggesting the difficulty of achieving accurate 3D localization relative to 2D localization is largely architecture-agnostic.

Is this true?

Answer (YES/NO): NO